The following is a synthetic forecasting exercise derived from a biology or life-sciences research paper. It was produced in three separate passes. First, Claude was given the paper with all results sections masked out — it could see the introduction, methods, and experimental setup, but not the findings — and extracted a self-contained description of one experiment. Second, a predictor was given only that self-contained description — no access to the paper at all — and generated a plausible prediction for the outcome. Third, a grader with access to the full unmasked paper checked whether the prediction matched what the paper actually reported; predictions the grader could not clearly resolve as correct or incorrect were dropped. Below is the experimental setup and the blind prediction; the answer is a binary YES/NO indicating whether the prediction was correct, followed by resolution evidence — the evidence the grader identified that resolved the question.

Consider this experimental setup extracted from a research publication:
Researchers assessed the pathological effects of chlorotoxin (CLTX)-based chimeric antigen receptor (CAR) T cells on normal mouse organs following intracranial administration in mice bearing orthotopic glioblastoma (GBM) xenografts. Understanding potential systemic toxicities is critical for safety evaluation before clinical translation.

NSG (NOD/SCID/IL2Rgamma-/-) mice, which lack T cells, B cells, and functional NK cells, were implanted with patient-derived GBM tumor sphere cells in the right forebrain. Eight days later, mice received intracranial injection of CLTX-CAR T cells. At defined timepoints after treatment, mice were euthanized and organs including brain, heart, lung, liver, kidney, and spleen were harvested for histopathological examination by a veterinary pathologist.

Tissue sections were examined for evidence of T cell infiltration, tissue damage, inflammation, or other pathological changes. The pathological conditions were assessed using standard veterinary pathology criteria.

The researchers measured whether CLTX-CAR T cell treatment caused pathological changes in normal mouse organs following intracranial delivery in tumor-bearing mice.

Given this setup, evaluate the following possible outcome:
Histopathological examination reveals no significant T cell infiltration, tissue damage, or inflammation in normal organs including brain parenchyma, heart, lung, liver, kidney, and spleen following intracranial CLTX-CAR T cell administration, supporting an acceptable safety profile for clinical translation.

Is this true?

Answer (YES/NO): NO